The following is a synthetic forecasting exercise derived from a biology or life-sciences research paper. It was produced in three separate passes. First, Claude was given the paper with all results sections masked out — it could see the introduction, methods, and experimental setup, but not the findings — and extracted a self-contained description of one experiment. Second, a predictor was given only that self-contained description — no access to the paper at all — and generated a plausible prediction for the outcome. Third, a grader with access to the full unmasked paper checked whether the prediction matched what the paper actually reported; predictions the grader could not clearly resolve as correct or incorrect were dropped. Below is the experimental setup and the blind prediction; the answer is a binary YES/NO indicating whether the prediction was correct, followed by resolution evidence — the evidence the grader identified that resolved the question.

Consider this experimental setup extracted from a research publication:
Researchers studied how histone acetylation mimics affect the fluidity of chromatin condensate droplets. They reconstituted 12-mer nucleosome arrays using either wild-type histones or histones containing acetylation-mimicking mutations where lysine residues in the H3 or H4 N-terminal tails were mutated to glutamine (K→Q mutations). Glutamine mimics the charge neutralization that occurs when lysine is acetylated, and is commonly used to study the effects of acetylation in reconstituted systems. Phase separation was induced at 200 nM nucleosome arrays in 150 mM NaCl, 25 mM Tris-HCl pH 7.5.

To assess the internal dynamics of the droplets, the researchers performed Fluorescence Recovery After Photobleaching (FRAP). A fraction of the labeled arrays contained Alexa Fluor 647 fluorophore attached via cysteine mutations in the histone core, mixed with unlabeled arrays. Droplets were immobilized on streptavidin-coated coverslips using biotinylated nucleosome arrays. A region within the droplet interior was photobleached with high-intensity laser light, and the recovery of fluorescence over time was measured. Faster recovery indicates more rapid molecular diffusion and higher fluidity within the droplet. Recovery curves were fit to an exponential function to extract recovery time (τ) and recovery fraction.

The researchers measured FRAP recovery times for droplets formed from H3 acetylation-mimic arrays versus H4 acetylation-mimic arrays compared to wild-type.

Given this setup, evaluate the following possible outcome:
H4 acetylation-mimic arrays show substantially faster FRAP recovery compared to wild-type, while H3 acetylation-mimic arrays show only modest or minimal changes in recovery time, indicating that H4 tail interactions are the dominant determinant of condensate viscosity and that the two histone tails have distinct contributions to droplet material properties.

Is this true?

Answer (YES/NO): NO